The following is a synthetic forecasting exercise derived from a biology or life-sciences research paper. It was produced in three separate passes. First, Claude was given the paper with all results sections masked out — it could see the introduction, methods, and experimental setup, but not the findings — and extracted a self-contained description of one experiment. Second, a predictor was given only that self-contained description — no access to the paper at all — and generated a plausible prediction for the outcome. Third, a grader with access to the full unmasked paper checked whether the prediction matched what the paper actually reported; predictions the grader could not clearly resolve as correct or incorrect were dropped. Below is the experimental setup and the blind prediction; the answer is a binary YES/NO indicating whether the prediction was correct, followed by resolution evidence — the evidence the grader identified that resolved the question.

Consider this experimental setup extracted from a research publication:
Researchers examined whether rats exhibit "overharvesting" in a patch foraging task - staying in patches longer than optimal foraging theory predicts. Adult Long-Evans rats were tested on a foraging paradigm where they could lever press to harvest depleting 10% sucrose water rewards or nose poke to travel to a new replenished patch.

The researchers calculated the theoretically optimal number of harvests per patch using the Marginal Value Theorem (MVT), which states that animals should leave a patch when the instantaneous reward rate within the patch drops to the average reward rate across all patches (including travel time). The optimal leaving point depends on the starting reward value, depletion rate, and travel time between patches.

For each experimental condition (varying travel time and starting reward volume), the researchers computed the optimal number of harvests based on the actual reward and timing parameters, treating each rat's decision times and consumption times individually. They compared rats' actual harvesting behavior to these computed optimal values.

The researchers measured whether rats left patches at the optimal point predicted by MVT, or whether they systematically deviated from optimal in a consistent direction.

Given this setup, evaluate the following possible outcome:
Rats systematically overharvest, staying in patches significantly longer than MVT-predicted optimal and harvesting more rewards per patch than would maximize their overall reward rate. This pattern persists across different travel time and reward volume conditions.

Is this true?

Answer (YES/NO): YES